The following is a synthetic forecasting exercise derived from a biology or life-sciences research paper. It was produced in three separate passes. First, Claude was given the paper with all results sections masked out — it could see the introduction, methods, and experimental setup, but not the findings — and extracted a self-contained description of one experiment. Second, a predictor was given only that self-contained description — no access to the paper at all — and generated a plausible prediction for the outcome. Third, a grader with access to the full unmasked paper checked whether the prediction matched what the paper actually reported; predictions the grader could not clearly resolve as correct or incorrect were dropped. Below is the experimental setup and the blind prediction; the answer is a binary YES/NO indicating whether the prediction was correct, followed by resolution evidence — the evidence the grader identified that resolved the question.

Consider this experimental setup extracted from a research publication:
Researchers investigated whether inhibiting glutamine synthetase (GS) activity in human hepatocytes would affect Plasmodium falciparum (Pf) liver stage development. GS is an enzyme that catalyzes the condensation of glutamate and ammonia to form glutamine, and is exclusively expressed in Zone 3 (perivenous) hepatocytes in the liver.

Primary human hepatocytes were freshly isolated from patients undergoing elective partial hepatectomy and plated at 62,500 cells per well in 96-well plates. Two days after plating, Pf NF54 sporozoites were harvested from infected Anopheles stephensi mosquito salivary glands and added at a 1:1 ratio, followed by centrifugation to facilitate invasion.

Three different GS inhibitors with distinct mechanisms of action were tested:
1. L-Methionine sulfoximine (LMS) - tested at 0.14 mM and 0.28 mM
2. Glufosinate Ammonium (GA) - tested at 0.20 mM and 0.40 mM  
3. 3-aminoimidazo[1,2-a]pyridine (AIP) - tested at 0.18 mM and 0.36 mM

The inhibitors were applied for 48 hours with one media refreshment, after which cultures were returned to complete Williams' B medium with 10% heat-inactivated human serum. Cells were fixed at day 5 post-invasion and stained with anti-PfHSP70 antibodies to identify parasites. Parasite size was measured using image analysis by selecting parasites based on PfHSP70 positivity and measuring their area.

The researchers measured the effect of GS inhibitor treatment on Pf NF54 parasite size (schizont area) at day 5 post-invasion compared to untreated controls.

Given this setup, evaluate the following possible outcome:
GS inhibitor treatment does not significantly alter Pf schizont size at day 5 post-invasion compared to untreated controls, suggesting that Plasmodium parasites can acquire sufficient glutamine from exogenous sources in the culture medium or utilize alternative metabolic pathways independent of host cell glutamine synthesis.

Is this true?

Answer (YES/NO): YES